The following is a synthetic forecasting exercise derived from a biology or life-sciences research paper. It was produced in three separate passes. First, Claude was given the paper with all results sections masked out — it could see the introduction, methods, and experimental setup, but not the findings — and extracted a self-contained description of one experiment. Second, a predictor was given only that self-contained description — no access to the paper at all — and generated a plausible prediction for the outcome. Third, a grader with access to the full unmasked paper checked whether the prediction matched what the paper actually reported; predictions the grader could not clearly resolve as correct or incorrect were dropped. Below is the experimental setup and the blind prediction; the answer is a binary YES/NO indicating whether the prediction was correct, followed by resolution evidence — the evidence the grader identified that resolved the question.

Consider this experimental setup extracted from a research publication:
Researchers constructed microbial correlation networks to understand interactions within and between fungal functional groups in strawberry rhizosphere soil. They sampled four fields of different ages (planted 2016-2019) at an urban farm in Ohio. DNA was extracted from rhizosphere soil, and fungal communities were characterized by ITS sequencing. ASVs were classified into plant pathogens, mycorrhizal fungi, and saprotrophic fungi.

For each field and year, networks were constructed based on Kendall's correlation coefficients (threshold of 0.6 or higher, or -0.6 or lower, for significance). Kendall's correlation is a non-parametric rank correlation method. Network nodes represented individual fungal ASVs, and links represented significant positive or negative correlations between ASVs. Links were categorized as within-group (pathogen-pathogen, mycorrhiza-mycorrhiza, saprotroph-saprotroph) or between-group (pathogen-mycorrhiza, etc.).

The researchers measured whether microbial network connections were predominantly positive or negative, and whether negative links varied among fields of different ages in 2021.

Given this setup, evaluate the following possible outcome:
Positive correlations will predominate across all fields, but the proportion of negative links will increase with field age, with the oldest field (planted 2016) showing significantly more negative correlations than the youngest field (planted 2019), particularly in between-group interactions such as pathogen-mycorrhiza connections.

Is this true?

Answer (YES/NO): NO